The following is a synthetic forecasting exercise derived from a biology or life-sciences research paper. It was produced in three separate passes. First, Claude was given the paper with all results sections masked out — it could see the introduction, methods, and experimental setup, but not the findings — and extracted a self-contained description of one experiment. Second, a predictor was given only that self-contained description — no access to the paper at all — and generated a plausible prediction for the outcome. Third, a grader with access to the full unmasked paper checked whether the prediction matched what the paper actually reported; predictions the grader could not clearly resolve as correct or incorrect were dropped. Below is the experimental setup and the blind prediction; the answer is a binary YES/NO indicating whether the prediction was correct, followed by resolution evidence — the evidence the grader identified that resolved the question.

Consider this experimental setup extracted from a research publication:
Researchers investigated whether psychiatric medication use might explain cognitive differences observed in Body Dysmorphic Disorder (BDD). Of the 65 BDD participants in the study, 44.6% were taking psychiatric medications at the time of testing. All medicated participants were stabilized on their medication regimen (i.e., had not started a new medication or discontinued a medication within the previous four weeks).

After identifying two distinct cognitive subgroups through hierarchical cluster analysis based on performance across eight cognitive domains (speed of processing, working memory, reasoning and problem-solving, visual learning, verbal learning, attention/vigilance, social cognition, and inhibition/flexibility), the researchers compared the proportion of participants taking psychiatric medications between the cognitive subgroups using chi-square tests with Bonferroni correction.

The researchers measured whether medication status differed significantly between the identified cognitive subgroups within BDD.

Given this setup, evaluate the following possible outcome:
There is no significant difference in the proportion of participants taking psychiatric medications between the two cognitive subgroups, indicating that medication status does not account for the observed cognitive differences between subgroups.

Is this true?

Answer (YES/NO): YES